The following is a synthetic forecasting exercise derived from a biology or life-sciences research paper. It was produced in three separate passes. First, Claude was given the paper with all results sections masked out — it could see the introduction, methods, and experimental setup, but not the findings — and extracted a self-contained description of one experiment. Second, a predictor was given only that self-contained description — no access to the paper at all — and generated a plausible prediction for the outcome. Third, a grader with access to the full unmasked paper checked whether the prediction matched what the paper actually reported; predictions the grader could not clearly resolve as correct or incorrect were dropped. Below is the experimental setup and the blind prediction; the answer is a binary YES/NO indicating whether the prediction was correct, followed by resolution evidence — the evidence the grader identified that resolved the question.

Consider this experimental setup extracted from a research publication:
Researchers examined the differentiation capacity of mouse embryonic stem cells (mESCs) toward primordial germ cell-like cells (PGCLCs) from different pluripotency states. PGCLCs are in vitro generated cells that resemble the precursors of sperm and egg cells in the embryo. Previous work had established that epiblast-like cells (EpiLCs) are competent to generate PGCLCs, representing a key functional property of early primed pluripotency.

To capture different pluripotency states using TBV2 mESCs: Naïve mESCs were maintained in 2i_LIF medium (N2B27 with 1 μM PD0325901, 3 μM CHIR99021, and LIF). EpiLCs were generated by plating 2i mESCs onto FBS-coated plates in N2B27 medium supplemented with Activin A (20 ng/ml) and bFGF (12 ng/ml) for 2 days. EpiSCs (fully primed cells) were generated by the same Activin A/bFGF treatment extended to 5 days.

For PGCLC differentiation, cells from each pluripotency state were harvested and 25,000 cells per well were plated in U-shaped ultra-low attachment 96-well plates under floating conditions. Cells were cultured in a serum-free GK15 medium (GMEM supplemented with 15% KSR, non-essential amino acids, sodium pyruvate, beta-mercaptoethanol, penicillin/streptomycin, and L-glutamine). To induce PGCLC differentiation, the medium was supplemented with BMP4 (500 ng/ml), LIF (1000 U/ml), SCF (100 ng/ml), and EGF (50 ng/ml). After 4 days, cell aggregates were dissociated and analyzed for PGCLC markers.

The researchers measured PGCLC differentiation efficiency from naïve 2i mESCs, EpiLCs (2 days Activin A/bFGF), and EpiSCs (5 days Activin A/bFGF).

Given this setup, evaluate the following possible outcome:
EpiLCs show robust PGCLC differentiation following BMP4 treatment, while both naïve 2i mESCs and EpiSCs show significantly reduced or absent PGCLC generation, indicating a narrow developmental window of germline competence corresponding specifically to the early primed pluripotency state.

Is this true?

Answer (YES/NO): YES